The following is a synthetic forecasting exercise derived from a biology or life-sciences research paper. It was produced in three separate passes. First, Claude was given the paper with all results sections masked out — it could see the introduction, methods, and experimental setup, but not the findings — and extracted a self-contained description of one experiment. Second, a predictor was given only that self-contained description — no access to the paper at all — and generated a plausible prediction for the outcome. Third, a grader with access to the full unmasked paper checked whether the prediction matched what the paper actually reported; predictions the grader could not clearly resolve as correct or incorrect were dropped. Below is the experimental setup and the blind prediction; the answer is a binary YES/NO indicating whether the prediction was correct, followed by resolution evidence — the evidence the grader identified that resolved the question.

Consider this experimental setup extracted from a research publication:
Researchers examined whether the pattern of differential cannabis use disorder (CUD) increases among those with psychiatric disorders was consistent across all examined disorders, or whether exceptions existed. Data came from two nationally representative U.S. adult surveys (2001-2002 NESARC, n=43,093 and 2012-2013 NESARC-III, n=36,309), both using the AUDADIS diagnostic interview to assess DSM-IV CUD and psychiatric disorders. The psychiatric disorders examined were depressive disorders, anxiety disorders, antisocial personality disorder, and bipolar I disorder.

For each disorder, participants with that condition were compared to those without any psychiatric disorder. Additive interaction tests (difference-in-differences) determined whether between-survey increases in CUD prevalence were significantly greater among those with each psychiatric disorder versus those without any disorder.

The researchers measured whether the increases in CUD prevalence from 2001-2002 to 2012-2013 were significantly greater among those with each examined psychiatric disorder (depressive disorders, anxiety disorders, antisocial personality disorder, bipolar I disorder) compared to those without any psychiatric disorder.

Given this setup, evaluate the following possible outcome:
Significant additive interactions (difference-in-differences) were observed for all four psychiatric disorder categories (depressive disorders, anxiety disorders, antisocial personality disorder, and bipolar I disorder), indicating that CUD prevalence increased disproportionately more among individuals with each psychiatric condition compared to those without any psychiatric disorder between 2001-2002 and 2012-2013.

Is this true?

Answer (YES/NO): NO